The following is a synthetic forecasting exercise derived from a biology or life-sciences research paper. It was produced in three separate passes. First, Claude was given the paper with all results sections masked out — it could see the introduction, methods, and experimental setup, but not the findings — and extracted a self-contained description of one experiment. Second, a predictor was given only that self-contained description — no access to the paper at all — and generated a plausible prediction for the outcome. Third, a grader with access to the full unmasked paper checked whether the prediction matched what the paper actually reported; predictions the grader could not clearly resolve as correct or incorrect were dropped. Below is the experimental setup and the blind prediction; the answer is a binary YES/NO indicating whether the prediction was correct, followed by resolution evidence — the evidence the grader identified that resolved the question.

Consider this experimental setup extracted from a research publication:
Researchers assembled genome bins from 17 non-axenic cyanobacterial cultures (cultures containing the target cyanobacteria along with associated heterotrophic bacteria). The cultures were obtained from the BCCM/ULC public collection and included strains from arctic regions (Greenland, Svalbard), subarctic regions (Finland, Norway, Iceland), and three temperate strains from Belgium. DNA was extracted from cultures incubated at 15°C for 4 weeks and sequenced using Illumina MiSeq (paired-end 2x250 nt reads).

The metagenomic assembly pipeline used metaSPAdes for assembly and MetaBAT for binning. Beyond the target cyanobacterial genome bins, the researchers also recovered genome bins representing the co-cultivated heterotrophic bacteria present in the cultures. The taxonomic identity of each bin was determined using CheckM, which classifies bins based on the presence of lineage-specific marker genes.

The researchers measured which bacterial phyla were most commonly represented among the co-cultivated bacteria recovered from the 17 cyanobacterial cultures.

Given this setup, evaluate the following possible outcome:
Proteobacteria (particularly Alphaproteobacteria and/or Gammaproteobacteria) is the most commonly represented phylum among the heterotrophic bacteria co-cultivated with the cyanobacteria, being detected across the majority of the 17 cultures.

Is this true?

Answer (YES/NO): YES